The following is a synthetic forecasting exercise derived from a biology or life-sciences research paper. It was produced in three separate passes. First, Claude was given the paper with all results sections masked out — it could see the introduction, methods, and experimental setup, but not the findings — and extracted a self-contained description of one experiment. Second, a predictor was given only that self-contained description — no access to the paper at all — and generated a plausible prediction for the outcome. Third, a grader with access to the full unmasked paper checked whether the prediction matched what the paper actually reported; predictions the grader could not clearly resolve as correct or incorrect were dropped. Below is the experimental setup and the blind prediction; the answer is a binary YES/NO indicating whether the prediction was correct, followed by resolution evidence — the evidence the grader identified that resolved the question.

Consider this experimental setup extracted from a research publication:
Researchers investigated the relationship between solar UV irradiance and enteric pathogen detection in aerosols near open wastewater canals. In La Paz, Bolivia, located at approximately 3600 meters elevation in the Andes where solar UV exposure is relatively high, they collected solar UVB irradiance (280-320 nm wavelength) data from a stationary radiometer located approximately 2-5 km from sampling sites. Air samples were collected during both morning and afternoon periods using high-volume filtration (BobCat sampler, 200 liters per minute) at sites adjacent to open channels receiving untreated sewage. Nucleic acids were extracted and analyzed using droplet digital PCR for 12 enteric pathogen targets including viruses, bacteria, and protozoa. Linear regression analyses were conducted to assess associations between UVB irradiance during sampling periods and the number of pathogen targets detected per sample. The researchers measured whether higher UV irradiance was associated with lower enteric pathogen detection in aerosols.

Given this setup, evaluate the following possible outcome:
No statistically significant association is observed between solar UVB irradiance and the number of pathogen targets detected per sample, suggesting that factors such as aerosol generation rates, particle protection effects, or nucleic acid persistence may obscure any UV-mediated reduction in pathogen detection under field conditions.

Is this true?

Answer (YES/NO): YES